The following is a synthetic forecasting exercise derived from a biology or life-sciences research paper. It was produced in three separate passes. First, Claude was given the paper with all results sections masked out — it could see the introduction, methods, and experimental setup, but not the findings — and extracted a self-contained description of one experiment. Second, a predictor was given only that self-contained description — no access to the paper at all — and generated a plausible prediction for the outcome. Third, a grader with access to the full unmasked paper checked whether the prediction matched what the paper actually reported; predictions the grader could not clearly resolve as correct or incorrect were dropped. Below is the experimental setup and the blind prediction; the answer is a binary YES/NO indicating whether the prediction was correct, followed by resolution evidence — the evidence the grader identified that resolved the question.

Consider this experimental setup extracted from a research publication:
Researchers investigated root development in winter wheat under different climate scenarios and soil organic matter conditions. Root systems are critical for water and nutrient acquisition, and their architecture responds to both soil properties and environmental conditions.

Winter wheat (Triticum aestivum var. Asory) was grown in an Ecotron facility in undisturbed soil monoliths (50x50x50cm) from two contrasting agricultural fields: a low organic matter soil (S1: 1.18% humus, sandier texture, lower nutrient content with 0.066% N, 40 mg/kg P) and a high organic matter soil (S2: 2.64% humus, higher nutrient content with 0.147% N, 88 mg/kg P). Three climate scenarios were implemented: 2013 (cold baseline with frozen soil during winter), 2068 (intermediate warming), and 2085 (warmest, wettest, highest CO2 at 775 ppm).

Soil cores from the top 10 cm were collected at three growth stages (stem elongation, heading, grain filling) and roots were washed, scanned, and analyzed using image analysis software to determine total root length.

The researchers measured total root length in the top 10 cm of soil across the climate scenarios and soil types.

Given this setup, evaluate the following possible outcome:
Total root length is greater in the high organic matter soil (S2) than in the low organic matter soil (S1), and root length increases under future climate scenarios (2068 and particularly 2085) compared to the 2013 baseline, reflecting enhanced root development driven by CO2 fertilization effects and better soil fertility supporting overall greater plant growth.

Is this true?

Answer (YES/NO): NO